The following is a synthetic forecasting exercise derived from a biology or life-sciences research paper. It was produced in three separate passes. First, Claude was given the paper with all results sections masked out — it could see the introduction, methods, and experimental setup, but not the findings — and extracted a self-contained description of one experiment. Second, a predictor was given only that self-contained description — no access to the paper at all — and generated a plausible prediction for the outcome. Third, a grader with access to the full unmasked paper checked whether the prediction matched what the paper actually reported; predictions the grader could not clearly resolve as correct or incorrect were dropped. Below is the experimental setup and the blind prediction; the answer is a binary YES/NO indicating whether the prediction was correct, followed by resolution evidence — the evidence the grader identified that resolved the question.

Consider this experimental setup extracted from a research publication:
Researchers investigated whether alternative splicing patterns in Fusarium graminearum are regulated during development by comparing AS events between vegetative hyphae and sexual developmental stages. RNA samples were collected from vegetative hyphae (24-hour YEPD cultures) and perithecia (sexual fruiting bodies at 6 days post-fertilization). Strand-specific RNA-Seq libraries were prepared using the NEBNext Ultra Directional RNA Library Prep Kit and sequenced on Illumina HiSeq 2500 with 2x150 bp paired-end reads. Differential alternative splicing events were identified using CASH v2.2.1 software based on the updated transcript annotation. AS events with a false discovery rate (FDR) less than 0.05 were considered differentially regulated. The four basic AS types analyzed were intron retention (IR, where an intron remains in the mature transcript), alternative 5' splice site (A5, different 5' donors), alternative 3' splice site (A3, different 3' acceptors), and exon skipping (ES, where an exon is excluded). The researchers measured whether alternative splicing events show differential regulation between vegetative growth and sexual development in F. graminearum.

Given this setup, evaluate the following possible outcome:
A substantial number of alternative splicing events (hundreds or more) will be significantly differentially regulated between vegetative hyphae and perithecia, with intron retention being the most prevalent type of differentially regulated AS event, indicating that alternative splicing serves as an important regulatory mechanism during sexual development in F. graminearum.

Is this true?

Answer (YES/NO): YES